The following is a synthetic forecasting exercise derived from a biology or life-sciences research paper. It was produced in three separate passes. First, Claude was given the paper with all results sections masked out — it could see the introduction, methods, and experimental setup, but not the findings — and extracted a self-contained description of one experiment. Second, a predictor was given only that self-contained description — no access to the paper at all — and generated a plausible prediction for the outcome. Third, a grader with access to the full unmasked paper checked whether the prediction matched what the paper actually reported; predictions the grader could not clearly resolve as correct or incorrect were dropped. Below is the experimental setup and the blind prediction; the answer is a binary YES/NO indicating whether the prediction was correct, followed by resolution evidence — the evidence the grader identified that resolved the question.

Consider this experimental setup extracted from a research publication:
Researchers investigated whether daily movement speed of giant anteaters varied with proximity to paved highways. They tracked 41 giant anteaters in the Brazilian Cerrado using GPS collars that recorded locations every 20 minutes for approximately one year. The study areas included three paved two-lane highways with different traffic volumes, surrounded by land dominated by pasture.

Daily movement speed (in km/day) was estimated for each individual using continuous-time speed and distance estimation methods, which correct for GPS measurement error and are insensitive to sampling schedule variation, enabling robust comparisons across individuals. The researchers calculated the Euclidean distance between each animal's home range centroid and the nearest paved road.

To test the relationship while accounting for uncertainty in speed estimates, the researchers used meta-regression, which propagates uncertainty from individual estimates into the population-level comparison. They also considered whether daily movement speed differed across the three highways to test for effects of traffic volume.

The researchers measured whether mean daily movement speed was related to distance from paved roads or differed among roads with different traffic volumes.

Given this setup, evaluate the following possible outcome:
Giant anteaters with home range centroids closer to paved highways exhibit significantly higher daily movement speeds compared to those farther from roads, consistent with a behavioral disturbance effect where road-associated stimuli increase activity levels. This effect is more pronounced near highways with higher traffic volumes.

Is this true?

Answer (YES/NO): NO